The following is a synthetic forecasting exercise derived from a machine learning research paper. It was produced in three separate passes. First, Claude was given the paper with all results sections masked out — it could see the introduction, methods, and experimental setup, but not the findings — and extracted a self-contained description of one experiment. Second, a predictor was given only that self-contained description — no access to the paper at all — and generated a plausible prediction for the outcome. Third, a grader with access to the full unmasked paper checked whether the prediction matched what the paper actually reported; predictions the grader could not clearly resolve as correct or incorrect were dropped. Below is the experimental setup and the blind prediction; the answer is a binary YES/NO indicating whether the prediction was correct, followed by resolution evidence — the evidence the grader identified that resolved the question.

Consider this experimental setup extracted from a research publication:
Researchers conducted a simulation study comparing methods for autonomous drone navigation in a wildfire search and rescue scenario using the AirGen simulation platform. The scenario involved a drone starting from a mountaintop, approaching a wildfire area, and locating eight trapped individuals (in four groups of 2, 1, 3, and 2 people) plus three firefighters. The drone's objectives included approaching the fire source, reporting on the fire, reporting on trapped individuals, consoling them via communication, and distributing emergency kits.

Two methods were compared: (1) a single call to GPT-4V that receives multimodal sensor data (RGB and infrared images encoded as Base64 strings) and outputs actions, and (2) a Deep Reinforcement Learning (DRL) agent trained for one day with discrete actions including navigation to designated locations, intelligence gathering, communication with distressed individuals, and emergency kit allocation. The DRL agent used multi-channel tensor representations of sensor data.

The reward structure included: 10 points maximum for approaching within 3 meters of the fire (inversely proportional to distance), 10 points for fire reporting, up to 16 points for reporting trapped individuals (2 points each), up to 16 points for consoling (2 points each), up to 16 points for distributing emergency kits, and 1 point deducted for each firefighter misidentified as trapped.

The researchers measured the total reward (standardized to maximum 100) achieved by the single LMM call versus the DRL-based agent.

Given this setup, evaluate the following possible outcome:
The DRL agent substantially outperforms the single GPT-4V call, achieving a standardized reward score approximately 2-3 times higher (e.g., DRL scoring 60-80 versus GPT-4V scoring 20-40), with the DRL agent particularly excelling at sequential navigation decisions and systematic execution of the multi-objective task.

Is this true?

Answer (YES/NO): NO